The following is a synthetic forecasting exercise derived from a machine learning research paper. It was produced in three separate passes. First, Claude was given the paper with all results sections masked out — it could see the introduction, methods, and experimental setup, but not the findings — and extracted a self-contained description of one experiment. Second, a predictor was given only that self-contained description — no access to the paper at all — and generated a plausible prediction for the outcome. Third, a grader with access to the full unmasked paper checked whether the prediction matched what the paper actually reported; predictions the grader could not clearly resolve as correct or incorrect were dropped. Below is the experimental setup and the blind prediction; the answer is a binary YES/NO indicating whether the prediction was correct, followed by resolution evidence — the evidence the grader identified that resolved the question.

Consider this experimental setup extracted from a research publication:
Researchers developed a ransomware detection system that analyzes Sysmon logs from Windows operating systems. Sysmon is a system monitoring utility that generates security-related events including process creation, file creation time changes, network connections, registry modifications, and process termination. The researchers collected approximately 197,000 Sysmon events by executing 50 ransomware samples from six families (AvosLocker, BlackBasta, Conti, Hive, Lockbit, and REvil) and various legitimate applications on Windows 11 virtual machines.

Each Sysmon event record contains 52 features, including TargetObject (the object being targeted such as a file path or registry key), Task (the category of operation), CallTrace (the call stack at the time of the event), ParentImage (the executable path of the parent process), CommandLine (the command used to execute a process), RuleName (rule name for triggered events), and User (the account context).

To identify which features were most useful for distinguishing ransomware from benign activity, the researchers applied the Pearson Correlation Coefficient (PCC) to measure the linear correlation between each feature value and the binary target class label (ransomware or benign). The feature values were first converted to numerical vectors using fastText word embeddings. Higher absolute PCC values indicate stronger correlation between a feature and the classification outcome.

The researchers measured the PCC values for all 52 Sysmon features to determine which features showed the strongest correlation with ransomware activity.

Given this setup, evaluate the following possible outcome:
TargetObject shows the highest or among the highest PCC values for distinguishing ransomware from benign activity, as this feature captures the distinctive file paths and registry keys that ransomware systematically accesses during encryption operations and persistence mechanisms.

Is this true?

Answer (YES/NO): YES